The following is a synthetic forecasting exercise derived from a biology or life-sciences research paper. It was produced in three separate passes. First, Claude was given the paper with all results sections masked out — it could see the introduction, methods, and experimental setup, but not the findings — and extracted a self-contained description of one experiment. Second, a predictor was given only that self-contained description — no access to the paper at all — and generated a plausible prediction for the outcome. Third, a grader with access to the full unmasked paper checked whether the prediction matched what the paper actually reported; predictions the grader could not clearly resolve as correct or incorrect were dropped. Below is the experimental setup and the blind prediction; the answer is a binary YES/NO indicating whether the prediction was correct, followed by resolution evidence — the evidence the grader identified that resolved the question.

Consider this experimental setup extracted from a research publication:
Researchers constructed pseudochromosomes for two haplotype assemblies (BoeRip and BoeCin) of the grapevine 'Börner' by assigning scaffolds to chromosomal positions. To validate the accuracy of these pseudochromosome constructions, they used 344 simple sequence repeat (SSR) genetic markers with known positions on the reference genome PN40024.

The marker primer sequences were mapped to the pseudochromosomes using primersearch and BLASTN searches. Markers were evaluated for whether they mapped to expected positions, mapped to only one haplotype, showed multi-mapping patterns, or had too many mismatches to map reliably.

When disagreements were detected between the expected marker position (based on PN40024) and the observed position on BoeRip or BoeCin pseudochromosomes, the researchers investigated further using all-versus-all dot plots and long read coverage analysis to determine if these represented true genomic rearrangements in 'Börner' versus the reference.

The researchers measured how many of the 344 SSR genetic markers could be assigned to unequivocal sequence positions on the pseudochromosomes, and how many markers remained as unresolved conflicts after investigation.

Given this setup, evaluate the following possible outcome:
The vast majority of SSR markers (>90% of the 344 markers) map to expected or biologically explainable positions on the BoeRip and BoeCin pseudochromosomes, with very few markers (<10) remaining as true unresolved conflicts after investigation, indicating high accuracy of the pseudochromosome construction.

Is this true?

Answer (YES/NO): YES